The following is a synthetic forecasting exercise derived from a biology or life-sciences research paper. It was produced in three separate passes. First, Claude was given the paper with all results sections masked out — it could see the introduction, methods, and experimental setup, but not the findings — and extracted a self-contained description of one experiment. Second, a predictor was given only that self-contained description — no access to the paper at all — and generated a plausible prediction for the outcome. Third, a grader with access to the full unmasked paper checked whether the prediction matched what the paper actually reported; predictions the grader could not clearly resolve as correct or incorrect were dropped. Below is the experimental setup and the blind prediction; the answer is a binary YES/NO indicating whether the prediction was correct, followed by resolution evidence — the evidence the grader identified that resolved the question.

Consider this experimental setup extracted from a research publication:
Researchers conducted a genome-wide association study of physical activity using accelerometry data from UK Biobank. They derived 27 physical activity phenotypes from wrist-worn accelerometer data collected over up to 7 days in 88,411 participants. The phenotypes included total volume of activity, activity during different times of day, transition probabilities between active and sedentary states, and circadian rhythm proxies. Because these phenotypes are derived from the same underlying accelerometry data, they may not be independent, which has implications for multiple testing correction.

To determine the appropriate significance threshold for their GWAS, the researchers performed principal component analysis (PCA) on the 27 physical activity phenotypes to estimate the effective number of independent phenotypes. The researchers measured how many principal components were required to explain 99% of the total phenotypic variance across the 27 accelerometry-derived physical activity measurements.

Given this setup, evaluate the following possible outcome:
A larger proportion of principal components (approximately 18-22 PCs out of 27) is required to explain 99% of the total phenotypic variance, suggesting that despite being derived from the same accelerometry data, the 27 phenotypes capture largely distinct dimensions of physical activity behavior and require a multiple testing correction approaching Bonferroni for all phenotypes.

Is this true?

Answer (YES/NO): YES